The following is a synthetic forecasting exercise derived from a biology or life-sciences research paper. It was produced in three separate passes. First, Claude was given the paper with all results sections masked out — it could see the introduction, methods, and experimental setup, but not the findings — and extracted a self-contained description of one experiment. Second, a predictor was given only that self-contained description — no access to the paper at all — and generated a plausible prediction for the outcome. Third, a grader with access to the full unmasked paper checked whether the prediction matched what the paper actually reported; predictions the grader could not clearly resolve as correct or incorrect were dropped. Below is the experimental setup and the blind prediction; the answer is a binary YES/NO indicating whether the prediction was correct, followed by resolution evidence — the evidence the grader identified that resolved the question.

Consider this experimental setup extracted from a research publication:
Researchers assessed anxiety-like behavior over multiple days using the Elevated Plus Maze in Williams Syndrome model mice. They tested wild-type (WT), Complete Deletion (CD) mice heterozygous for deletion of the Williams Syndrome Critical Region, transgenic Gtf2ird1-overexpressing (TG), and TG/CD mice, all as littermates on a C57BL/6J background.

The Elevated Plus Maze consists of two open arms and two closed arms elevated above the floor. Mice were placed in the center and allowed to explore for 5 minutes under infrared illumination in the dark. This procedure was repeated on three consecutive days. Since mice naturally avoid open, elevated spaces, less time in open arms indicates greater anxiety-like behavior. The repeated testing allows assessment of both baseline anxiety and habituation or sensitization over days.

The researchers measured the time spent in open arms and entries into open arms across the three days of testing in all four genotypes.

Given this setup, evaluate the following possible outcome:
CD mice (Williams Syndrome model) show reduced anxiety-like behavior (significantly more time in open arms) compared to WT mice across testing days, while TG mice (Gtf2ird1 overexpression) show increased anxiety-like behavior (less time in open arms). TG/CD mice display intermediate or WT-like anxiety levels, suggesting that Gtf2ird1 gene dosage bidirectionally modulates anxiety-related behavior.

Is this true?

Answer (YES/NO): NO